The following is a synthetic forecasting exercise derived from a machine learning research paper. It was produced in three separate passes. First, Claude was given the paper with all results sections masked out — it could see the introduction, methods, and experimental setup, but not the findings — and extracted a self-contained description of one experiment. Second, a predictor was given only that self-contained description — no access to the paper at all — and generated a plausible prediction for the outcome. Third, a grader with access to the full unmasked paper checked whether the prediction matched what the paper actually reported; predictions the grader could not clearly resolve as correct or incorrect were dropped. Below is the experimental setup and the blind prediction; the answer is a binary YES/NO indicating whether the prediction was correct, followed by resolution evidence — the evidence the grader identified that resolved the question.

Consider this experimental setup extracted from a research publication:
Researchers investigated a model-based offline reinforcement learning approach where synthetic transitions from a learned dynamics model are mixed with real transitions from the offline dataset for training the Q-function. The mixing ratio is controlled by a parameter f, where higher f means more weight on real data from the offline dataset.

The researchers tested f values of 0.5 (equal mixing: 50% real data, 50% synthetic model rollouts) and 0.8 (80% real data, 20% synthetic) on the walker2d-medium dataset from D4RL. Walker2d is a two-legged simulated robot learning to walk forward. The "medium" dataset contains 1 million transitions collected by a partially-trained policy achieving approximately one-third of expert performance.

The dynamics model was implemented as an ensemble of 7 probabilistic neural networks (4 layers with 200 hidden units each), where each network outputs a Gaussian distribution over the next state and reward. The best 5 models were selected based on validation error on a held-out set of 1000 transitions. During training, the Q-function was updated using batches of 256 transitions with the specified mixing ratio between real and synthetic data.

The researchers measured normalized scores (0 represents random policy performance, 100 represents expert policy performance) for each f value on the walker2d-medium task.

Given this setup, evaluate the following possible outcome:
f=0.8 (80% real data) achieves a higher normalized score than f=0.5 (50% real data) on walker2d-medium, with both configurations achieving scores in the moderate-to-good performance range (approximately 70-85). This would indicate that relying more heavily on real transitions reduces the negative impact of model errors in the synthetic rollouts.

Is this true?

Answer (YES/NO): YES